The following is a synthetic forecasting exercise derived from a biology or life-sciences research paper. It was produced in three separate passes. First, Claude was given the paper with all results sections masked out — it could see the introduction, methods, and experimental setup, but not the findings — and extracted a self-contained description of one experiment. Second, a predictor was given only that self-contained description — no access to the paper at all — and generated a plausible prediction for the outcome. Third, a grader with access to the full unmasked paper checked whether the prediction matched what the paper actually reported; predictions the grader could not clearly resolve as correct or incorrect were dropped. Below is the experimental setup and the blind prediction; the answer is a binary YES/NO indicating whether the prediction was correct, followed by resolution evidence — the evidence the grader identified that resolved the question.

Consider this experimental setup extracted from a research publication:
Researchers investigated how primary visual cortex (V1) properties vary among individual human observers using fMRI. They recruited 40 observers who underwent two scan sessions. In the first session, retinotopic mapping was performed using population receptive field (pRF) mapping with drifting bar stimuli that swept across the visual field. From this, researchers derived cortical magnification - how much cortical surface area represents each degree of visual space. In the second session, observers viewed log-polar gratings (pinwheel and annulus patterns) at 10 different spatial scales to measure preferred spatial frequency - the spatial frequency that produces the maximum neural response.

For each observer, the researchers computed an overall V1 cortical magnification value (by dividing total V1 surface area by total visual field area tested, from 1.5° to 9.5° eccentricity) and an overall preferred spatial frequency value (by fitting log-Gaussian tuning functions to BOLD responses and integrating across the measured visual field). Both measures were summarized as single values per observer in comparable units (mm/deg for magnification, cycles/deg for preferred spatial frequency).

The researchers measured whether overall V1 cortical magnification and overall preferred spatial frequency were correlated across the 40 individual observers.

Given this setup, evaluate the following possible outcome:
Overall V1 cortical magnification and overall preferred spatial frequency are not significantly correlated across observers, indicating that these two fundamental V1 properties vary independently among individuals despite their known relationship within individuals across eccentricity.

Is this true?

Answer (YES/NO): NO